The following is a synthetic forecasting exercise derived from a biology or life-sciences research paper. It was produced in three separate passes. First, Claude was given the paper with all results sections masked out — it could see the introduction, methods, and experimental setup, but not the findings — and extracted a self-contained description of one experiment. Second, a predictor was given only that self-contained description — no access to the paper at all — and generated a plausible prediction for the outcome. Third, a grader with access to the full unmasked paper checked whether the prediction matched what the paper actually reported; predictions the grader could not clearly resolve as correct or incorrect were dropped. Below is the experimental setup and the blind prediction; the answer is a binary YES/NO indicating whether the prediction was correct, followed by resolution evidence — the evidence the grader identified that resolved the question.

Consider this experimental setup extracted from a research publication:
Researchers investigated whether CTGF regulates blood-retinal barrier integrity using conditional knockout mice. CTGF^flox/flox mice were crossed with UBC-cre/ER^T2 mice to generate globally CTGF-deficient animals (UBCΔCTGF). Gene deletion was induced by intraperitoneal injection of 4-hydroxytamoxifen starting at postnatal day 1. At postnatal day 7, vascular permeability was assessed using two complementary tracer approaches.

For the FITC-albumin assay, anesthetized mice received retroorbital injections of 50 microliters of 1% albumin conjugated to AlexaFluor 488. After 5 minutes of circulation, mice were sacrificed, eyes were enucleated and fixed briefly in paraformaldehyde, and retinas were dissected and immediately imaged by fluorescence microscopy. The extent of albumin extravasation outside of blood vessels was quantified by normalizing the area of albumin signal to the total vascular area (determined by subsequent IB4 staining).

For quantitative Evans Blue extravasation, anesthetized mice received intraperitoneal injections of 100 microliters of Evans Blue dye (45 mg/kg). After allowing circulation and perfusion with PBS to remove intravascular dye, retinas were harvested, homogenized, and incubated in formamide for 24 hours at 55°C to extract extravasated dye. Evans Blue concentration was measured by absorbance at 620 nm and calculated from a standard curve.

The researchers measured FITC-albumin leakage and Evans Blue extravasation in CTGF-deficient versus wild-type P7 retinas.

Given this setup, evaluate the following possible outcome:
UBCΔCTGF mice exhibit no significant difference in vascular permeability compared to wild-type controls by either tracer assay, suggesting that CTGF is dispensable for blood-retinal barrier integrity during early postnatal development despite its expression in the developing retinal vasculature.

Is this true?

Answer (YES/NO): NO